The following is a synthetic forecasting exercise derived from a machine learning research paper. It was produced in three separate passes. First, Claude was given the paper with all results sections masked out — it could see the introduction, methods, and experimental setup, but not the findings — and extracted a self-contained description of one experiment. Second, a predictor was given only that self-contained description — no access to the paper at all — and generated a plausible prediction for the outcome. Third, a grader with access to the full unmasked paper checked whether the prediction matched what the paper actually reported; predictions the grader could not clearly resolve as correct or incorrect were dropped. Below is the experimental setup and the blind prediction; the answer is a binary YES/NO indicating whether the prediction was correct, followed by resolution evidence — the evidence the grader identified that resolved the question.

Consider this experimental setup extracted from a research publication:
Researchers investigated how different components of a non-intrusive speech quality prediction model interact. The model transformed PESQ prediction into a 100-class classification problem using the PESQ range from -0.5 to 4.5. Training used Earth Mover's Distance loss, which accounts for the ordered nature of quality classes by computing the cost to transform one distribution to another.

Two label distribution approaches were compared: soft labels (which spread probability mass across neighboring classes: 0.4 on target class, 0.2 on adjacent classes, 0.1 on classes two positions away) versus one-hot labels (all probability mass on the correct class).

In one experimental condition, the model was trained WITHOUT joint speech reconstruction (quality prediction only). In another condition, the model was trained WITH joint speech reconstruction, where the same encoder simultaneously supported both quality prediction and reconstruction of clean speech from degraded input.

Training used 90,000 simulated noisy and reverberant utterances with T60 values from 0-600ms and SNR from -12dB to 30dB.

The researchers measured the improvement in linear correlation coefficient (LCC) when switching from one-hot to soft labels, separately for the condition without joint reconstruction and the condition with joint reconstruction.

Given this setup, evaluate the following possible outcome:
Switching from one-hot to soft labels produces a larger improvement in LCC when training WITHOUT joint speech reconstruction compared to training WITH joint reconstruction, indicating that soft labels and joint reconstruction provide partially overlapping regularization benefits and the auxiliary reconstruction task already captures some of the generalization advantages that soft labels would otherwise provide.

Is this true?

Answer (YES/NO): YES